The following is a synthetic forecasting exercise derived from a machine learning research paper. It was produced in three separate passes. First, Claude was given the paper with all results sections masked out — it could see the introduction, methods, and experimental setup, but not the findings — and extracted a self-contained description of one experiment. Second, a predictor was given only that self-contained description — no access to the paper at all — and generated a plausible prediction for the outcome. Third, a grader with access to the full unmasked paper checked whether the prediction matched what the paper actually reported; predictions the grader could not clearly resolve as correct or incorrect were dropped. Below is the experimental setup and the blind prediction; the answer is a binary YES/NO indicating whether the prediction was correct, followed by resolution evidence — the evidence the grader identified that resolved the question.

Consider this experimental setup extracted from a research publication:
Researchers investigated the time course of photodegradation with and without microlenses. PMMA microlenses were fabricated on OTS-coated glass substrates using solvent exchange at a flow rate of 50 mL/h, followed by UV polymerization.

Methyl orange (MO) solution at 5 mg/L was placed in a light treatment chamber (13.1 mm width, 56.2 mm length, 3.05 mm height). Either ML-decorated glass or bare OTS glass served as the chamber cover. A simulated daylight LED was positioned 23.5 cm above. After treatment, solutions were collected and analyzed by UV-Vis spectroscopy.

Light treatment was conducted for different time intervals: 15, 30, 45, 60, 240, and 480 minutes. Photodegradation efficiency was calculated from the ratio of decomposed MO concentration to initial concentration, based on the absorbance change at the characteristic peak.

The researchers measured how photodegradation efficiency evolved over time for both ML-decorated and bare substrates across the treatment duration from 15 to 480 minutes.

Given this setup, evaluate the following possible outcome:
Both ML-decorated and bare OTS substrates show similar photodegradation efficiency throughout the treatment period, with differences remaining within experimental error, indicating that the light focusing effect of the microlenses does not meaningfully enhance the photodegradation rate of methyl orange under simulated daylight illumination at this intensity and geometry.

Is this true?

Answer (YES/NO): NO